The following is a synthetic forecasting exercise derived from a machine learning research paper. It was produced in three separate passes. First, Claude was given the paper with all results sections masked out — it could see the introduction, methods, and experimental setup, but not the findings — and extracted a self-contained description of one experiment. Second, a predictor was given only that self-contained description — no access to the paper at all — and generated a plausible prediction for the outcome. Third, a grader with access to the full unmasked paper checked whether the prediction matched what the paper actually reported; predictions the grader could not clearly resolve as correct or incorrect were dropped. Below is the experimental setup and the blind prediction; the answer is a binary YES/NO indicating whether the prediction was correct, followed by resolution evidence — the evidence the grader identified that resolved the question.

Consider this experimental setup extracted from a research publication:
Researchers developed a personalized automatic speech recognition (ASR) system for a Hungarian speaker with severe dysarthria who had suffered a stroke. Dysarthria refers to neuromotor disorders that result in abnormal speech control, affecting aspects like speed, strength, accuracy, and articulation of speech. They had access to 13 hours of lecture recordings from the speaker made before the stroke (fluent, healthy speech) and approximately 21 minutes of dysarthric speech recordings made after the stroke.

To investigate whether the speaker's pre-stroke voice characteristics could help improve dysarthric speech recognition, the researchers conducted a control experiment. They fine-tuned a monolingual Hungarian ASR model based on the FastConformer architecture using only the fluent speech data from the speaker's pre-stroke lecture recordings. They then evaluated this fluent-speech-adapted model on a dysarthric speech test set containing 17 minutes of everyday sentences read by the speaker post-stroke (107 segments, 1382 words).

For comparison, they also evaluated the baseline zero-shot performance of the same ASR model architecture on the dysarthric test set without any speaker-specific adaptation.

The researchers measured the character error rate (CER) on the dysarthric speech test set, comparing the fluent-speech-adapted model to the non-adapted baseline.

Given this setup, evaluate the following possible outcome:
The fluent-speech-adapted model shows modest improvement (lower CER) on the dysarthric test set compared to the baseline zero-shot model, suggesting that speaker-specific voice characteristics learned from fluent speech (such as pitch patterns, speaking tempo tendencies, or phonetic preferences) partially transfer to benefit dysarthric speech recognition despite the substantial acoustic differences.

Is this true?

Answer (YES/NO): NO